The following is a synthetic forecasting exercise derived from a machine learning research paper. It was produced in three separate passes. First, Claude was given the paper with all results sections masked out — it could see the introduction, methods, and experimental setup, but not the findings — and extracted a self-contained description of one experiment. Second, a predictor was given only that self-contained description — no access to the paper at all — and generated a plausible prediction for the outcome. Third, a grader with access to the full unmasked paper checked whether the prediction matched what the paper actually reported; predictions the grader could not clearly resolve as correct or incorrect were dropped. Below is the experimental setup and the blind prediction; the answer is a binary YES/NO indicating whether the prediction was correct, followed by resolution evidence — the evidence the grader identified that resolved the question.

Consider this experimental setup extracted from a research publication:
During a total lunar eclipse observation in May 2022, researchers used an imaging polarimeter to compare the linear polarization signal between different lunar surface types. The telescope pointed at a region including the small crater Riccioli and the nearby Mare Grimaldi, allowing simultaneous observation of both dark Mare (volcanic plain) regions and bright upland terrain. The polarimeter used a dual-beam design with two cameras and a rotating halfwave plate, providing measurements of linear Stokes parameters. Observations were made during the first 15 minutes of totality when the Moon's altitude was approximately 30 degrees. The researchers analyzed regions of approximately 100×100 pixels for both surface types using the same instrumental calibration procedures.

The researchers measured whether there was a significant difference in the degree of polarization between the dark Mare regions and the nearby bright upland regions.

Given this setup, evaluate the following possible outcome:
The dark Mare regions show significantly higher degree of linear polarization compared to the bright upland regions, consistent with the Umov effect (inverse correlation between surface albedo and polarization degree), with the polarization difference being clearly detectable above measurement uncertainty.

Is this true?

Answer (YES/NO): NO